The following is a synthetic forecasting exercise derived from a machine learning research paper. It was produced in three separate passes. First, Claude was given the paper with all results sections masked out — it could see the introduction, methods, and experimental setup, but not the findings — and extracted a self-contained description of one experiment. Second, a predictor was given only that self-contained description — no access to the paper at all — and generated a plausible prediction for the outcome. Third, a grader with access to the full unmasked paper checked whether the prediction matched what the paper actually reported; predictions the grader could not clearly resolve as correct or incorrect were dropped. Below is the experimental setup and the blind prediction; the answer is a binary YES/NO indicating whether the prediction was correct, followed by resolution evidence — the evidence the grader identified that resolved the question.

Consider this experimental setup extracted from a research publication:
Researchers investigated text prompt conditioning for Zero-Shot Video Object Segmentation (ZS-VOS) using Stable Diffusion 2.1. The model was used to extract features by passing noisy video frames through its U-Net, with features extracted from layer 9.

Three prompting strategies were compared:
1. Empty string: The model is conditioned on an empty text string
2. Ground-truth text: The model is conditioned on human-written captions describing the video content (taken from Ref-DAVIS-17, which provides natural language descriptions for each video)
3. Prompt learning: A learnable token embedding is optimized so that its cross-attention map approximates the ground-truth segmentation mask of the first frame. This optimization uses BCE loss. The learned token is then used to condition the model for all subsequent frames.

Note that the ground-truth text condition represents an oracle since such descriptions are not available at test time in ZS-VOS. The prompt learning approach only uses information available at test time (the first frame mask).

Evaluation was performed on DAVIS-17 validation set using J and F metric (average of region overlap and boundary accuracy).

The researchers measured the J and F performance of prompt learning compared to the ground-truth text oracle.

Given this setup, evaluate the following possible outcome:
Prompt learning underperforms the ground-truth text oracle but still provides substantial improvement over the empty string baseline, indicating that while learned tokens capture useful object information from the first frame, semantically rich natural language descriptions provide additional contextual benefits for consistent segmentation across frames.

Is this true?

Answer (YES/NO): NO